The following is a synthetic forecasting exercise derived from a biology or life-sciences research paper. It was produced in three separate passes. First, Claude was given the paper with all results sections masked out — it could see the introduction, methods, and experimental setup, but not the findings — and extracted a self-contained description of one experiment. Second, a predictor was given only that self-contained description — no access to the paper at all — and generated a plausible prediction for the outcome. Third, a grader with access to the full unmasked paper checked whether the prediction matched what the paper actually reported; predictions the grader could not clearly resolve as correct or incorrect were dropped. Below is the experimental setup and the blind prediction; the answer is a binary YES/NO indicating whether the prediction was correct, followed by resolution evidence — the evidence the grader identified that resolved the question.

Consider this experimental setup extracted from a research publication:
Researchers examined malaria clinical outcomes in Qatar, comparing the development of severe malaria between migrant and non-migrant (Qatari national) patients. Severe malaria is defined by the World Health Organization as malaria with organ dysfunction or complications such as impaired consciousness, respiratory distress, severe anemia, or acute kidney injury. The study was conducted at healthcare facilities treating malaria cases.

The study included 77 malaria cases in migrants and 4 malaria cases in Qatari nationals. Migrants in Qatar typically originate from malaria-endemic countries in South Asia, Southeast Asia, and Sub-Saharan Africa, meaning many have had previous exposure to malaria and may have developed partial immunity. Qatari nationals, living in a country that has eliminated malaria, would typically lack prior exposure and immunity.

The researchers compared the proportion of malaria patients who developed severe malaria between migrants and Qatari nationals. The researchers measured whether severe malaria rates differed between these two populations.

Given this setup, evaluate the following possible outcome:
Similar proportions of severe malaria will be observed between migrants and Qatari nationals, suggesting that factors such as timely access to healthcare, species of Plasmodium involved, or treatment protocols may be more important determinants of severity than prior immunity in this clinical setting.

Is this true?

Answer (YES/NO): NO